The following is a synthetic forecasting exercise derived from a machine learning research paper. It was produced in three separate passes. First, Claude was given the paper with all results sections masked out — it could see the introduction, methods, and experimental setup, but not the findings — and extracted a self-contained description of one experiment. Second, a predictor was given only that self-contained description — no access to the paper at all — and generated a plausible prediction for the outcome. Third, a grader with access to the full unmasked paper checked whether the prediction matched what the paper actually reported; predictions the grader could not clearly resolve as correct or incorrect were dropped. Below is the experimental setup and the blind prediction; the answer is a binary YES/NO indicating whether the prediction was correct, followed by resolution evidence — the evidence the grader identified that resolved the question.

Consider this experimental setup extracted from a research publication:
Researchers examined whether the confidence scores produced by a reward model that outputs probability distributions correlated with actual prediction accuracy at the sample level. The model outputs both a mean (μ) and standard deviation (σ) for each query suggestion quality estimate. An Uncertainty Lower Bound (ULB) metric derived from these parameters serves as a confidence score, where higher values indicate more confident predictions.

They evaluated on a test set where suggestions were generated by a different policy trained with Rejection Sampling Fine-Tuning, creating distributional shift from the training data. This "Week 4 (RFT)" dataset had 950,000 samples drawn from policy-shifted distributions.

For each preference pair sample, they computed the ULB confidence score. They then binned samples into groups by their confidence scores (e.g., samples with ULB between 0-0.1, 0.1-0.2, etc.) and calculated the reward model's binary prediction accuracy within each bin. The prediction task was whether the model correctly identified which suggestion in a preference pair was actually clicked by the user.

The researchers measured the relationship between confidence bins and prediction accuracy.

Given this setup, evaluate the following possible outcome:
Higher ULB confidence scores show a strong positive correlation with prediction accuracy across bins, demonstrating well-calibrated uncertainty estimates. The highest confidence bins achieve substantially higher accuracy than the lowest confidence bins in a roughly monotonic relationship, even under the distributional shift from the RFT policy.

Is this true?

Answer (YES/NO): YES